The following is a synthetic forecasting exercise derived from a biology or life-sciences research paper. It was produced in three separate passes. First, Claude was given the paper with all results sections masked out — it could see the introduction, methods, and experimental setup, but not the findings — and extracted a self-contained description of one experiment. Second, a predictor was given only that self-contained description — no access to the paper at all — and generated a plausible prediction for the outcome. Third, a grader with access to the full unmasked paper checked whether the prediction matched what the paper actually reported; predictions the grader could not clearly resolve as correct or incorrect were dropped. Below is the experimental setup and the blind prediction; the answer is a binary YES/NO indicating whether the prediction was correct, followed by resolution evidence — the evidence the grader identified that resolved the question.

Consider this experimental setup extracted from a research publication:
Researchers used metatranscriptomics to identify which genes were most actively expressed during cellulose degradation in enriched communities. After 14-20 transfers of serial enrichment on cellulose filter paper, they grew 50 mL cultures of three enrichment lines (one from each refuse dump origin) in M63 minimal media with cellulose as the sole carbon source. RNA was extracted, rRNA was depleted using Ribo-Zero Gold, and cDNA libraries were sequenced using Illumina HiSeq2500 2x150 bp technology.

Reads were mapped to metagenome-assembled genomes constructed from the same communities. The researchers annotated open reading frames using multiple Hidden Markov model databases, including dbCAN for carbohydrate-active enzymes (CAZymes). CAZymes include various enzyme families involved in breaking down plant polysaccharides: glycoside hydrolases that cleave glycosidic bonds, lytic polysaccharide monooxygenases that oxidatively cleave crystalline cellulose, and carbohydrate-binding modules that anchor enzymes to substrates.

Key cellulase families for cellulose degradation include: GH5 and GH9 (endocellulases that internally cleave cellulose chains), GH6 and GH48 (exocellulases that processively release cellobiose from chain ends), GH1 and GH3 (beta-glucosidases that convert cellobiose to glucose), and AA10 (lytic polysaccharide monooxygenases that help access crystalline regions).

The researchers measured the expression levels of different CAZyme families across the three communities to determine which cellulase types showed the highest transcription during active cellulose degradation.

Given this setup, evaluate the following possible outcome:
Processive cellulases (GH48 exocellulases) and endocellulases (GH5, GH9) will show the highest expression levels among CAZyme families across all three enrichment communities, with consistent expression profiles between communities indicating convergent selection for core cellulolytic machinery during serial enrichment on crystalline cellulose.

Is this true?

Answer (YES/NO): NO